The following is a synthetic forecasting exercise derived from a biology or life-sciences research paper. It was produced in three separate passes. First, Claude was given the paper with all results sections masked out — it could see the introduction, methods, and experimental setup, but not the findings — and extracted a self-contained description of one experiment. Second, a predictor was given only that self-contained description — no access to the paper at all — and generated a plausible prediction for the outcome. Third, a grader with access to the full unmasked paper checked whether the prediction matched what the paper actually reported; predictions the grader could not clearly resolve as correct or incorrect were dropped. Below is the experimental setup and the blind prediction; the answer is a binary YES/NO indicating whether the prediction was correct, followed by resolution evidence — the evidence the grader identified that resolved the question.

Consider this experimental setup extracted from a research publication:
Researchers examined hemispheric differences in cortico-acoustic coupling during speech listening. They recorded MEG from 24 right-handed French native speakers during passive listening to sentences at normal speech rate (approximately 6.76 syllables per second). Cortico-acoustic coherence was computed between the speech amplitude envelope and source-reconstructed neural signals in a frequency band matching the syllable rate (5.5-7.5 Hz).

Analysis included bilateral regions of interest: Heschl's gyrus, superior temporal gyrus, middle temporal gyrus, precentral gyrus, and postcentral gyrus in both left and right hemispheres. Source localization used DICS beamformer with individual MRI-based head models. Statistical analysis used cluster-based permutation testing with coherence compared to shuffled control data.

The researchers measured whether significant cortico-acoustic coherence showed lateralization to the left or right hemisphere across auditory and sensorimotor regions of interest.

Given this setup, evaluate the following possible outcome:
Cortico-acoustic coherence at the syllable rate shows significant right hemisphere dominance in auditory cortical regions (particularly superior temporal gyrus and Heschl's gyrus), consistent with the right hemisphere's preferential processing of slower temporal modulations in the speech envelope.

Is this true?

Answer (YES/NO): YES